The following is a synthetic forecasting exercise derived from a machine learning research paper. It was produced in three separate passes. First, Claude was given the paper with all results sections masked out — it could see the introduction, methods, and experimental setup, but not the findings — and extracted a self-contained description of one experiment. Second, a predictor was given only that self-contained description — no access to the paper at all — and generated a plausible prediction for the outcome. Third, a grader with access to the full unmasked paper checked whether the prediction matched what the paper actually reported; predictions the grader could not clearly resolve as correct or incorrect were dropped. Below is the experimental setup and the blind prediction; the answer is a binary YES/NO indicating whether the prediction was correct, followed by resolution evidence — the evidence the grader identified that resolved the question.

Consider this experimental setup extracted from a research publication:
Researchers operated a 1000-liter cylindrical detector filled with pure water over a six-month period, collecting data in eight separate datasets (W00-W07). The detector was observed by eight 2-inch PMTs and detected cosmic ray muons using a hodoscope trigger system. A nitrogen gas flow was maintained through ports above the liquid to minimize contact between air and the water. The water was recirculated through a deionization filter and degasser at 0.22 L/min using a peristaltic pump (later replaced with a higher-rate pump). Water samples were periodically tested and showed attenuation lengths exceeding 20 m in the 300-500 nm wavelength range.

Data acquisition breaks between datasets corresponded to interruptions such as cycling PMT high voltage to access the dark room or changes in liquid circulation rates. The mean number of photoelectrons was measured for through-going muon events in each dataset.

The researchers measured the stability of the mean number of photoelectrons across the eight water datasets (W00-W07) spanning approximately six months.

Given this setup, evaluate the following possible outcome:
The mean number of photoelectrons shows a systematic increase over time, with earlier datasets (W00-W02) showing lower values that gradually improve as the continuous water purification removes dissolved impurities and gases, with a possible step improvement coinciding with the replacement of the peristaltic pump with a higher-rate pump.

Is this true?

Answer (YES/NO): NO